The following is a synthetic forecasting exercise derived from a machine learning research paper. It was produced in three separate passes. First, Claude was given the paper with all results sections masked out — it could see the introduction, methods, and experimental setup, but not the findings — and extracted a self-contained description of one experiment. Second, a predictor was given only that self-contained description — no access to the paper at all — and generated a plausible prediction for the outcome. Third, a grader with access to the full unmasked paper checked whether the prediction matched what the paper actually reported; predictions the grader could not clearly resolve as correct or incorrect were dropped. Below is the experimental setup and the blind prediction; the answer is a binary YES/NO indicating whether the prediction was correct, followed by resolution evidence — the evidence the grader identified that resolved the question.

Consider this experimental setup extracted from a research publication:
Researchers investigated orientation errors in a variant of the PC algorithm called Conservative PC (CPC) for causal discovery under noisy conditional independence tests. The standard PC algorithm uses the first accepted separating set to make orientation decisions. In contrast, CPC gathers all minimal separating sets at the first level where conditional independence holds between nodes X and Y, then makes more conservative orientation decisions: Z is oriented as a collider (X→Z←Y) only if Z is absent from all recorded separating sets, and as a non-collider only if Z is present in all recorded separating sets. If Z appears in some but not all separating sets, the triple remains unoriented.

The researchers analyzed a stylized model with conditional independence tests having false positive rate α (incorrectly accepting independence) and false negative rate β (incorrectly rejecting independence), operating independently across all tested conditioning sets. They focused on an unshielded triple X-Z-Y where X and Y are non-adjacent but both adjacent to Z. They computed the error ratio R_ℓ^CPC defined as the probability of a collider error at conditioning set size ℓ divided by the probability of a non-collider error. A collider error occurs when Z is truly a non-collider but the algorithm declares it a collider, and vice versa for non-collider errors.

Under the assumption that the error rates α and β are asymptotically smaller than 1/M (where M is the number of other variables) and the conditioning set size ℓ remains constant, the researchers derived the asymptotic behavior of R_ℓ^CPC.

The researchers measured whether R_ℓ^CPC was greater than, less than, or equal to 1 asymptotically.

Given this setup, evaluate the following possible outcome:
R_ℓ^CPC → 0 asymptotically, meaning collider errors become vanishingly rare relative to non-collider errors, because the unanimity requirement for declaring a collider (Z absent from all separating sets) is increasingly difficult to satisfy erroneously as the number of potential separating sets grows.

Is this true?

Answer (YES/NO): NO